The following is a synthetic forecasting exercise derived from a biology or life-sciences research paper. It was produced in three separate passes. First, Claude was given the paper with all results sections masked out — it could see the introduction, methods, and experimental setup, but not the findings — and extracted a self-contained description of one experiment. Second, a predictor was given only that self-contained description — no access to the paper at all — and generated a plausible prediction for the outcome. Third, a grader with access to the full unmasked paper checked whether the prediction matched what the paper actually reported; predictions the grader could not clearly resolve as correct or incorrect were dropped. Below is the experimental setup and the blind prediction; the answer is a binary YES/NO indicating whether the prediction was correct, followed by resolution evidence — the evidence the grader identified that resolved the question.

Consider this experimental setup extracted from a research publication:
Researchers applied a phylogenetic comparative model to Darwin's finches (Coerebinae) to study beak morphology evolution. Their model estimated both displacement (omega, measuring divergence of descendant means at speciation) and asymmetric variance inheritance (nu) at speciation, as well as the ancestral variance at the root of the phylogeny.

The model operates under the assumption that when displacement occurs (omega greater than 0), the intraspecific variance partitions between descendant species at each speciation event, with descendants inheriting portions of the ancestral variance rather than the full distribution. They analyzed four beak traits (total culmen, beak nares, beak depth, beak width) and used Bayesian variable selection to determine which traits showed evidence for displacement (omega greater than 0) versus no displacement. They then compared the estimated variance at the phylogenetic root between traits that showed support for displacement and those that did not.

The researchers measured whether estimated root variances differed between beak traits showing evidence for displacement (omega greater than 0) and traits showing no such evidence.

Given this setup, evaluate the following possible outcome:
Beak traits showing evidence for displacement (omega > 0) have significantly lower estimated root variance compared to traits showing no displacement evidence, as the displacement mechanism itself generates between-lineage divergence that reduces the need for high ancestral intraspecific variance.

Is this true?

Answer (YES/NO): NO